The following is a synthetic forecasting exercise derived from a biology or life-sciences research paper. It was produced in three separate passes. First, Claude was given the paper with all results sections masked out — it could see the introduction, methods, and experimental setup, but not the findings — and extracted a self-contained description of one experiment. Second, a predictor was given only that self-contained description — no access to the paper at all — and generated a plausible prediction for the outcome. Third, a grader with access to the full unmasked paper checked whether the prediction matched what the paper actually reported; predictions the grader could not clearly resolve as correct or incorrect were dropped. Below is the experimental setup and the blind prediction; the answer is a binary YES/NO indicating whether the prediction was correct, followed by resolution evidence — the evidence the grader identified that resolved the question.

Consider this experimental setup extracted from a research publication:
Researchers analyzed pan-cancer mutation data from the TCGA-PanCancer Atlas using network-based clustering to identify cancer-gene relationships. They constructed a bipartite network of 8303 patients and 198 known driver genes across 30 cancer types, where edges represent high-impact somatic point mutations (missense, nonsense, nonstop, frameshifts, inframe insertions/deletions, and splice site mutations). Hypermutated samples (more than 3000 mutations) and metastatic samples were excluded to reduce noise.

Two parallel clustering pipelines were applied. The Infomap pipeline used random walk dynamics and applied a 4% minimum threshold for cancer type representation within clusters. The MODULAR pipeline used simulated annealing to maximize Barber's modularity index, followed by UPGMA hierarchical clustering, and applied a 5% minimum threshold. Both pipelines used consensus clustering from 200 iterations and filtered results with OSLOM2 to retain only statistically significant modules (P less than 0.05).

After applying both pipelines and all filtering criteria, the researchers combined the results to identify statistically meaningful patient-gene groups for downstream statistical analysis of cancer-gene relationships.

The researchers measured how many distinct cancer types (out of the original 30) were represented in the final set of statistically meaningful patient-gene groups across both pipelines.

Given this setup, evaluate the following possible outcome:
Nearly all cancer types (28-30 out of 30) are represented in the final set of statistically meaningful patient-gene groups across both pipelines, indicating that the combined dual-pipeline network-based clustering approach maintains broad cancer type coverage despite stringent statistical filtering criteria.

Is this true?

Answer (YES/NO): NO